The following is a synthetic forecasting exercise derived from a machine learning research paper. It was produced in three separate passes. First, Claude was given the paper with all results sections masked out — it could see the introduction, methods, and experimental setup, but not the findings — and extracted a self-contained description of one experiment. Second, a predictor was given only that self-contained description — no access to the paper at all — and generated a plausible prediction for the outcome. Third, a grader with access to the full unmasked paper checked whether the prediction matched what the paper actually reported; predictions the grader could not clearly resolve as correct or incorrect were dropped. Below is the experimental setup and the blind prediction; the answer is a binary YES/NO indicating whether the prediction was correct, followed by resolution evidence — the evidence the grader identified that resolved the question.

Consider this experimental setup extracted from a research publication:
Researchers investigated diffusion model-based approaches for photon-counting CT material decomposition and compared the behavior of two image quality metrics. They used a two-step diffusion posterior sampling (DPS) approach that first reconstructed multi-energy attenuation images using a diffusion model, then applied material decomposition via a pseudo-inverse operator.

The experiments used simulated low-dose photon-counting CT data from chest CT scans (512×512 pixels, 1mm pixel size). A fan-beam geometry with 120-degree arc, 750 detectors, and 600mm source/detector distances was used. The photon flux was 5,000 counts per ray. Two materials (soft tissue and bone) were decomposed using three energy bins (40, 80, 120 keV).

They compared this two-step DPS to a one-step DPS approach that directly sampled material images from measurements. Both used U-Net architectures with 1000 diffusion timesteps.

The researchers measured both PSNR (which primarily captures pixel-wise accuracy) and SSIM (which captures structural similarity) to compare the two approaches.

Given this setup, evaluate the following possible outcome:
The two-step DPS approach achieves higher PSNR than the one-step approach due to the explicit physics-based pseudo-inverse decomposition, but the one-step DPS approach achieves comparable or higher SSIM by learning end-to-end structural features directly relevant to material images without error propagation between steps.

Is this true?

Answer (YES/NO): YES